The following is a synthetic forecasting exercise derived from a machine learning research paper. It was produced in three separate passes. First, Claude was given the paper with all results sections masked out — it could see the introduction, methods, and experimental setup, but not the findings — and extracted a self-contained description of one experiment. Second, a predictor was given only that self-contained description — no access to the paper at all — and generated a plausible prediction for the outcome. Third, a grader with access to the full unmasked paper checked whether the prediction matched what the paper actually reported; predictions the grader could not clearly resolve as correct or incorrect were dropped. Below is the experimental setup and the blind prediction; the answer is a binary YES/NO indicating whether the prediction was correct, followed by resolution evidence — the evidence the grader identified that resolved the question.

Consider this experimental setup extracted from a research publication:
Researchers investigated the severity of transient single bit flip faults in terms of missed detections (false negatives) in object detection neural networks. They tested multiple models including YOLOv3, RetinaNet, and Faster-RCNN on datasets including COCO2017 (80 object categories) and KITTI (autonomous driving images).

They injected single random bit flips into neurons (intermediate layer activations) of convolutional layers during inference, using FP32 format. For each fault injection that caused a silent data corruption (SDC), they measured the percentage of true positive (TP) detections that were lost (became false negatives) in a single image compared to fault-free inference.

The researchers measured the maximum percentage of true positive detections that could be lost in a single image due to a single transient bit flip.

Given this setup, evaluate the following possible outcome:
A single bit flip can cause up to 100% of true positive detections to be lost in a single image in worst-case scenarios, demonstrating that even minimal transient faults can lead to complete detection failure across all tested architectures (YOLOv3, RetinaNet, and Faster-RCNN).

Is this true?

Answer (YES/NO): NO